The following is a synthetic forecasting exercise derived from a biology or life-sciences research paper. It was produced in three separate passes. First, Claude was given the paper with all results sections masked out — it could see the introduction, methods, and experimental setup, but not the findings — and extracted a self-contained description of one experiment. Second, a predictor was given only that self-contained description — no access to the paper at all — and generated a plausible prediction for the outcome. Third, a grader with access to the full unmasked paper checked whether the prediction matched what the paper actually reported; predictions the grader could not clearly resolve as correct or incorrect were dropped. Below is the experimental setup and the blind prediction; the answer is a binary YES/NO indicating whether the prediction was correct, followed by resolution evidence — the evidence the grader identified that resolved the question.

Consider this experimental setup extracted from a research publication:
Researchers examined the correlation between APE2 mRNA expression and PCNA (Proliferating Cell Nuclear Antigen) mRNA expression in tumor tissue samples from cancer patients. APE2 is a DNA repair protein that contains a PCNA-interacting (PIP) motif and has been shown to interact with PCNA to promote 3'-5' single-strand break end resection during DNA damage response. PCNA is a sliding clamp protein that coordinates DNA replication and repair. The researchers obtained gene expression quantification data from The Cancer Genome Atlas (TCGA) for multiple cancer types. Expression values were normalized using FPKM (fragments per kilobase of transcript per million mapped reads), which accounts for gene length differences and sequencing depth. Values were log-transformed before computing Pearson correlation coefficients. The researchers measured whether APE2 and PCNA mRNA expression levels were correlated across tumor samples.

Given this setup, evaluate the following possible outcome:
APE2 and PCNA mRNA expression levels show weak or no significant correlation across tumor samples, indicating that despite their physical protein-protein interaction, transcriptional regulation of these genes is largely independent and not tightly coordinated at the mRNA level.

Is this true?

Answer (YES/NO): NO